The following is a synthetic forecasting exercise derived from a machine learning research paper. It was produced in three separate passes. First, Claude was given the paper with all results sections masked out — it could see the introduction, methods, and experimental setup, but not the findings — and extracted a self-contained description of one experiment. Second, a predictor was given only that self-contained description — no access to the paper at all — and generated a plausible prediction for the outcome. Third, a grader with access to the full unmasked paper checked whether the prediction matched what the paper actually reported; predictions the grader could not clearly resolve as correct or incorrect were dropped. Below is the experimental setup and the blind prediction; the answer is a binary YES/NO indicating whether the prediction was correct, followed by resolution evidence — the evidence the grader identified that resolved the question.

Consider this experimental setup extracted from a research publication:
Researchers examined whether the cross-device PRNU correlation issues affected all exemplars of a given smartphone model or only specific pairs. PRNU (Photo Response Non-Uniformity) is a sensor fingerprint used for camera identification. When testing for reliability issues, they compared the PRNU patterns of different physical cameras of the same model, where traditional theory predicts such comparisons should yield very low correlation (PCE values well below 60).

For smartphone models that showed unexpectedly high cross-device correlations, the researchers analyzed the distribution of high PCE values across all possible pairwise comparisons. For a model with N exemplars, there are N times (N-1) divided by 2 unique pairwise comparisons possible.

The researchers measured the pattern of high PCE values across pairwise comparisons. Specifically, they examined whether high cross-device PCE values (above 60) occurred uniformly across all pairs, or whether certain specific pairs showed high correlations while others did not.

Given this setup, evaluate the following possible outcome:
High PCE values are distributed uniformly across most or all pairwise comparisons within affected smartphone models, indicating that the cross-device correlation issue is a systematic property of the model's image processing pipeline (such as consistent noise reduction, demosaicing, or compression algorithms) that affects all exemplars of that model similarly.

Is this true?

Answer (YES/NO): NO